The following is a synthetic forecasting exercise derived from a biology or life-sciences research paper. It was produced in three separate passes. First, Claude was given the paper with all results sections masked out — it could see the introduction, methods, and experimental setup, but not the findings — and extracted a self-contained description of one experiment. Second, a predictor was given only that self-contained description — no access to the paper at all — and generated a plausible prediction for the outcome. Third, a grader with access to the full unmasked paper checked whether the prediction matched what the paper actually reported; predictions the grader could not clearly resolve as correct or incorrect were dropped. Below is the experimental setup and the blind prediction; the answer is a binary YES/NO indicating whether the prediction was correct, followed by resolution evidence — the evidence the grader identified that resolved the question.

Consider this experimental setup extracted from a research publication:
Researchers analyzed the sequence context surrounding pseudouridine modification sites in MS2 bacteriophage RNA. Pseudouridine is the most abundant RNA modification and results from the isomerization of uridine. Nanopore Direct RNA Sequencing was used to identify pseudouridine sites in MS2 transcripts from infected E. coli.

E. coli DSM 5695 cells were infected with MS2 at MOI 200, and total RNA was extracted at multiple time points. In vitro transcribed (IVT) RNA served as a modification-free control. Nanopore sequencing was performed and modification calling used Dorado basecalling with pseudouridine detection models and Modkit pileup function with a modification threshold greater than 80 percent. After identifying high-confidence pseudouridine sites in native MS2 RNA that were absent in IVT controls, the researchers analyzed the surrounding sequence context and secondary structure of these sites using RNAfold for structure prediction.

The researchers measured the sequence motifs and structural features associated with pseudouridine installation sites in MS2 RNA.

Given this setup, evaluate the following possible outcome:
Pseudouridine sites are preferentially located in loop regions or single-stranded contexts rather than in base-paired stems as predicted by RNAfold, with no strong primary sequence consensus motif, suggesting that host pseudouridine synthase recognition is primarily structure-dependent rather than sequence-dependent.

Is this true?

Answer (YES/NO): NO